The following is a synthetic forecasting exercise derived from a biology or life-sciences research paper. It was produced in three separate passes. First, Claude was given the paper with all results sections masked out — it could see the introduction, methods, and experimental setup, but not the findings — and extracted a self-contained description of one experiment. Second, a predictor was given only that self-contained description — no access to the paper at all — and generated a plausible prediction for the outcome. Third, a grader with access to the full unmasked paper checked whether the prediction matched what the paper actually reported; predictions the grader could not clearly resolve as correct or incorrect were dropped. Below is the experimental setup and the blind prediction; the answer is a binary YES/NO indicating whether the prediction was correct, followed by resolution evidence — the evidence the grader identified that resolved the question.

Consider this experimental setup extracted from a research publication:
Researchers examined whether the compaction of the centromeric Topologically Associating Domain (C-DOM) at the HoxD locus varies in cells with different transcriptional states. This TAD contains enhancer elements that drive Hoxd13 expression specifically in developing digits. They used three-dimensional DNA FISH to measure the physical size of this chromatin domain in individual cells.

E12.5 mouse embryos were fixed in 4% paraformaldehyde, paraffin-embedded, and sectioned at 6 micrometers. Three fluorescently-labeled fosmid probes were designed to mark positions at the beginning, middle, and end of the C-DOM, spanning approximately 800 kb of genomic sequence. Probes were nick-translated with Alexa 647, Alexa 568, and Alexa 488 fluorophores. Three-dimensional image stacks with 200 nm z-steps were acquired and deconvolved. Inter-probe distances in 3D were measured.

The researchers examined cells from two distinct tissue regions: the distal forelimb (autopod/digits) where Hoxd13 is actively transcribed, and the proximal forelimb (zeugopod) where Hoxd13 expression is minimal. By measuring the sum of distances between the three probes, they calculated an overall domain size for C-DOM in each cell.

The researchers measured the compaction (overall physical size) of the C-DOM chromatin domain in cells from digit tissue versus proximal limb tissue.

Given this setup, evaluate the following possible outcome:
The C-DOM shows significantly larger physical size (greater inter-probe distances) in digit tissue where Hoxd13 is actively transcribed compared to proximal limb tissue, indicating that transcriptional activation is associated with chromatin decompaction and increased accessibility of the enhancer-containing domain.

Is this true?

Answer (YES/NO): NO